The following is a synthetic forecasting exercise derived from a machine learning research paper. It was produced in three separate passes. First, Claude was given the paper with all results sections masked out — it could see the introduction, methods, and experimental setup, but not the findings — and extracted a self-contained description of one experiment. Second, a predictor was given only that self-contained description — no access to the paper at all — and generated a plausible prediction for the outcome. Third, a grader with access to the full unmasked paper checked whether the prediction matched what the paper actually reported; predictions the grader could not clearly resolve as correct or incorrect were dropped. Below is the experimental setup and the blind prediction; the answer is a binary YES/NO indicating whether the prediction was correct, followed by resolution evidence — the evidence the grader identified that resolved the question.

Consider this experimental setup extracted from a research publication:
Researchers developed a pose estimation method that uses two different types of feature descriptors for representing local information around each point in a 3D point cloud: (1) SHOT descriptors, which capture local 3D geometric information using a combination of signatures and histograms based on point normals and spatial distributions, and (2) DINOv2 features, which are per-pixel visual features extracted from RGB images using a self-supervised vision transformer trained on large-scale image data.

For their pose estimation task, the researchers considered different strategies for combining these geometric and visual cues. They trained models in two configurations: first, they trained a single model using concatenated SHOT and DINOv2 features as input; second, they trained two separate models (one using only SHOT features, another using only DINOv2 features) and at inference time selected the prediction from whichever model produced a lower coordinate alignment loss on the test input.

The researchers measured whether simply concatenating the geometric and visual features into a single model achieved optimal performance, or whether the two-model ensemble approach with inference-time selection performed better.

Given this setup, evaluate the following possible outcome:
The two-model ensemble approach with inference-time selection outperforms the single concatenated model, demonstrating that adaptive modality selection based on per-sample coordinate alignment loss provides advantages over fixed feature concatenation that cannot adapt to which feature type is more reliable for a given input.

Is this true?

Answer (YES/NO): YES